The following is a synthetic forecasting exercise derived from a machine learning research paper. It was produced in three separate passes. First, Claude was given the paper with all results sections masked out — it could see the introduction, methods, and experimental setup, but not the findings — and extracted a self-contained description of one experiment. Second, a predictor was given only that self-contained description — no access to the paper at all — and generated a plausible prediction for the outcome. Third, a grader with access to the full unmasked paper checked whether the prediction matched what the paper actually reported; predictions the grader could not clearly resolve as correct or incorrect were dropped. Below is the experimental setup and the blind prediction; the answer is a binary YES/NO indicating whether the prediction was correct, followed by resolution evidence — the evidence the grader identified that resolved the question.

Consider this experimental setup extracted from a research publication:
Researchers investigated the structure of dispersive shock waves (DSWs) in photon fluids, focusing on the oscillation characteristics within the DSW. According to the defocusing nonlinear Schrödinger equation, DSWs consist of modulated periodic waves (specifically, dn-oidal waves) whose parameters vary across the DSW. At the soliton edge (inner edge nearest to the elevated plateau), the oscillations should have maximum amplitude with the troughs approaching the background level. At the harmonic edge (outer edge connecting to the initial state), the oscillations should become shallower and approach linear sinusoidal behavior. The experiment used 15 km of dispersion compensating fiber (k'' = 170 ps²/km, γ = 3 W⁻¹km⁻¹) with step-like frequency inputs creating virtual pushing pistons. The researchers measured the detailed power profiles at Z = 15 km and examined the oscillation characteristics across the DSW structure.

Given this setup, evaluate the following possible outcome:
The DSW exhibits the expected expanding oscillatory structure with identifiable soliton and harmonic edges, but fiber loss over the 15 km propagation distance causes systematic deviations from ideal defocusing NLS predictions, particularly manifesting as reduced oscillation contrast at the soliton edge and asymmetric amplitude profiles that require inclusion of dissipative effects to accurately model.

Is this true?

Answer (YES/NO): NO